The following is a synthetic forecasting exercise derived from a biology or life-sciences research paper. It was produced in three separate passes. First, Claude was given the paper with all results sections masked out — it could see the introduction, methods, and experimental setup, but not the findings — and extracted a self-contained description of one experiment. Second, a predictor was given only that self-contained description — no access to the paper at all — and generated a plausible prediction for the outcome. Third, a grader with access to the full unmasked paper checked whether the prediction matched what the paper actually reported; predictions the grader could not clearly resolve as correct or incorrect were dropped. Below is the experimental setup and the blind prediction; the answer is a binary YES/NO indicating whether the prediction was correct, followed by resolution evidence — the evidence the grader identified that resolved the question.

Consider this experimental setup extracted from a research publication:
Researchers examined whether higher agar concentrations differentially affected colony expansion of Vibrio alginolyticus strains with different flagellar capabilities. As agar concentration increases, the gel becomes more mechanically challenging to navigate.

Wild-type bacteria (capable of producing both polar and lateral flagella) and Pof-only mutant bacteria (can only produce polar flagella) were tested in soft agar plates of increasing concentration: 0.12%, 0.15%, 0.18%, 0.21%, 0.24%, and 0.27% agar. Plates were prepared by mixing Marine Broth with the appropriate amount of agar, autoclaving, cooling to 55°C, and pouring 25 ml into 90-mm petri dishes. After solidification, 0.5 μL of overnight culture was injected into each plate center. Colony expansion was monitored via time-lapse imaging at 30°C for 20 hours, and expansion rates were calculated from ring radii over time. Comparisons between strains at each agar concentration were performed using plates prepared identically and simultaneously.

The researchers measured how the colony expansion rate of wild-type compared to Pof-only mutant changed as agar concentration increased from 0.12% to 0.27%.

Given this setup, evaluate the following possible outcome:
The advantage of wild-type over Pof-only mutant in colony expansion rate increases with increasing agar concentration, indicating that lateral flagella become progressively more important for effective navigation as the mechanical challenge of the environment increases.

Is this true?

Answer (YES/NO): YES